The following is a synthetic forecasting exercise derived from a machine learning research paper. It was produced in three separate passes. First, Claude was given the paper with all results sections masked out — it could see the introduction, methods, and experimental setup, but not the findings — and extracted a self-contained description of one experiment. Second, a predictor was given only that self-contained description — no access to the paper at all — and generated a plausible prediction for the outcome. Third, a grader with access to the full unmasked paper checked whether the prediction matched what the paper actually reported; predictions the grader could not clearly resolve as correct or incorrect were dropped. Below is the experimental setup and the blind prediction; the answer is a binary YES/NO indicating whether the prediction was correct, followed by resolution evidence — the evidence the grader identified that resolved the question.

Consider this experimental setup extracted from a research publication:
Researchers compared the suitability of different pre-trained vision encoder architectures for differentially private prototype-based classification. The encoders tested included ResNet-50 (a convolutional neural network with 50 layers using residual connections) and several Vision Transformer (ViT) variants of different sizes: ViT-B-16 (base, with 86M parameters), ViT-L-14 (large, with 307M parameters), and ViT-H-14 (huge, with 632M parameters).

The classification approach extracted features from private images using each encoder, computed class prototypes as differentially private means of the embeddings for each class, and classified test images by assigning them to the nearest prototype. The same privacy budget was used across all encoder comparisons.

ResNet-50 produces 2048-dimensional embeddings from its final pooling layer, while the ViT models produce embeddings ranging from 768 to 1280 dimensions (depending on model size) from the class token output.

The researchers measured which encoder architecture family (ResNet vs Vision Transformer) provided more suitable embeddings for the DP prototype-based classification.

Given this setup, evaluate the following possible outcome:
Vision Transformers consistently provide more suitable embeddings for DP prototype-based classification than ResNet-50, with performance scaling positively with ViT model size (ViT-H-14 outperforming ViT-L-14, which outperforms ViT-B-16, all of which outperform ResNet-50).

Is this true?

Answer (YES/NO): YES